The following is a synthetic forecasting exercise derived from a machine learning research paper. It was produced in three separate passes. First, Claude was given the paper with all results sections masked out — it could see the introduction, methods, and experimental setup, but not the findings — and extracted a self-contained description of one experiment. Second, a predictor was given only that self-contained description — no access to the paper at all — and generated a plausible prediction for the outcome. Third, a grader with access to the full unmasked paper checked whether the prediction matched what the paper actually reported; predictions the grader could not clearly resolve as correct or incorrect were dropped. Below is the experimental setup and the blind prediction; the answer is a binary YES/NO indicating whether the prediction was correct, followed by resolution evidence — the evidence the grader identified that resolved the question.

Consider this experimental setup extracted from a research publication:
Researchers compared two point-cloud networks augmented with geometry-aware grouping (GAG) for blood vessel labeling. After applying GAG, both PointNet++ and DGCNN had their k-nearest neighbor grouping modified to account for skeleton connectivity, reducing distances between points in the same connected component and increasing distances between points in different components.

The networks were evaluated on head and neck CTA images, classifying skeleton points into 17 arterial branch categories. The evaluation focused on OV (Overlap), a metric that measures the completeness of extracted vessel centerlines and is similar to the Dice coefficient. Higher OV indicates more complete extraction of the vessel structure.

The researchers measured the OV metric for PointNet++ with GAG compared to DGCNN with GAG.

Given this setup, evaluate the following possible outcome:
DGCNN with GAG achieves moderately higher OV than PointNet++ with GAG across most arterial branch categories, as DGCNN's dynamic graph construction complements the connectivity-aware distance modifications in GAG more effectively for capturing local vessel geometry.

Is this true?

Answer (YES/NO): NO